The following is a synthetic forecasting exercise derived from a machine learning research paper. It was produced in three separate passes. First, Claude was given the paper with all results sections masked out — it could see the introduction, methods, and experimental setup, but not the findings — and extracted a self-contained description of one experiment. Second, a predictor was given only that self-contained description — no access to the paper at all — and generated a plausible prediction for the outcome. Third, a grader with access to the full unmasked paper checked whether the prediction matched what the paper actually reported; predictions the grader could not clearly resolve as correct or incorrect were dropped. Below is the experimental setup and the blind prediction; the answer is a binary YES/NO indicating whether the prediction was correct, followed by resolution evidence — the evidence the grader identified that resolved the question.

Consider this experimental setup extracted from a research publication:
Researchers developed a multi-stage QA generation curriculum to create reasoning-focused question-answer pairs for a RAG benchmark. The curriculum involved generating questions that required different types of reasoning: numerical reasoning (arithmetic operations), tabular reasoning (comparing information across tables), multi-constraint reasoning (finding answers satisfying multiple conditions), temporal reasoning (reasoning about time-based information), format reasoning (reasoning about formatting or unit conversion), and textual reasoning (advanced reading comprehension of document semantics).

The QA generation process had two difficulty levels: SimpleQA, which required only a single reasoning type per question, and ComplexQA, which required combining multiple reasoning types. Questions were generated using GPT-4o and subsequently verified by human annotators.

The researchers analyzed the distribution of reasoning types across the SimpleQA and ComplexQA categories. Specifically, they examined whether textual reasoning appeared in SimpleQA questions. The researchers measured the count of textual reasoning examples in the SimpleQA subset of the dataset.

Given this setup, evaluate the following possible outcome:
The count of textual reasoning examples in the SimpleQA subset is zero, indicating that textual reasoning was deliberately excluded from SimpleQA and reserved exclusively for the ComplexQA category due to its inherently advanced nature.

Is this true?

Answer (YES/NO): YES